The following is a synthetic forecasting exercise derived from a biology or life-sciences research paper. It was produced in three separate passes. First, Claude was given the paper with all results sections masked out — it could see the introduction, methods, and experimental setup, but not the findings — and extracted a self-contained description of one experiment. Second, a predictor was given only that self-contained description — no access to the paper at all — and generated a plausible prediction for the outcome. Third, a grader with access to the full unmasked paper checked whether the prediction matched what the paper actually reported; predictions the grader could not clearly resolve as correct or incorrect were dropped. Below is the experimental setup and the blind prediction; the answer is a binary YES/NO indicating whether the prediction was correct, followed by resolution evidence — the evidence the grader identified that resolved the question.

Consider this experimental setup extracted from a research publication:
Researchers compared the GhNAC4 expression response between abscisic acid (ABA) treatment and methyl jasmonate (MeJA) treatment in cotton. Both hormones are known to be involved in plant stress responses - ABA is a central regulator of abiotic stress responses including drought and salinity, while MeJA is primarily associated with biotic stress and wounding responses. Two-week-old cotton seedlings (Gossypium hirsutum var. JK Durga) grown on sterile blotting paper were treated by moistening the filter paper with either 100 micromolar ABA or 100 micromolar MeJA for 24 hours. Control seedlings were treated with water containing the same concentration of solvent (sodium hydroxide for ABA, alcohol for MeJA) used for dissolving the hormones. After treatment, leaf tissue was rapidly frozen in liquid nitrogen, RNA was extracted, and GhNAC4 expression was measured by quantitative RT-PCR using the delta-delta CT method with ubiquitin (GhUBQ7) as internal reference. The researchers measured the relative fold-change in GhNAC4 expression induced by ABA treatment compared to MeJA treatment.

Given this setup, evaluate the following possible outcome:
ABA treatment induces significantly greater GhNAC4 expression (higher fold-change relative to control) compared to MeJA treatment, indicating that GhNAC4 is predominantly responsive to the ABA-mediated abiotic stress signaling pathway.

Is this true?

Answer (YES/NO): NO